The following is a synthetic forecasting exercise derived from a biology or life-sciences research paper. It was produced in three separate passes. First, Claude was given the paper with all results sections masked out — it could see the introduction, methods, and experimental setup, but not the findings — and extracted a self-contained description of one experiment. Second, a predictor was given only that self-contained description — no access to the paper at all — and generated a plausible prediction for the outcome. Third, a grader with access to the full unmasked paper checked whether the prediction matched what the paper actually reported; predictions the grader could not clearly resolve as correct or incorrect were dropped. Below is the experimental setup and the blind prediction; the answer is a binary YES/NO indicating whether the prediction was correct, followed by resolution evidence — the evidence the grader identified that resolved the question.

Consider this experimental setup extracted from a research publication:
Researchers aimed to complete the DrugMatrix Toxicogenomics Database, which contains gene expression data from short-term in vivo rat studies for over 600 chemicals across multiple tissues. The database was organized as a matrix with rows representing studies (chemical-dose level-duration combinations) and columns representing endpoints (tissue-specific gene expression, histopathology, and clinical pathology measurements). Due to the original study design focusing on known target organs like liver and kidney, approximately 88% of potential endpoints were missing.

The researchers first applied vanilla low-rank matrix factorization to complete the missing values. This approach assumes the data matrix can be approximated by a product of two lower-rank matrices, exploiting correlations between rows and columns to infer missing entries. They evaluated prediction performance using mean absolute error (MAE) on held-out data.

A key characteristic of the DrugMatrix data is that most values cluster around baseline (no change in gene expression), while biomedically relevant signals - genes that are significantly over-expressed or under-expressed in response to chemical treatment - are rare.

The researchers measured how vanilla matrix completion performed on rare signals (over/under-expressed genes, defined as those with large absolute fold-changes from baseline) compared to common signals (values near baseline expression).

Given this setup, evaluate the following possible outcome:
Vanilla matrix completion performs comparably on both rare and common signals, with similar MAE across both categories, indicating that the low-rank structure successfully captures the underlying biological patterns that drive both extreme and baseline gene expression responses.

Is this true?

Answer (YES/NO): NO